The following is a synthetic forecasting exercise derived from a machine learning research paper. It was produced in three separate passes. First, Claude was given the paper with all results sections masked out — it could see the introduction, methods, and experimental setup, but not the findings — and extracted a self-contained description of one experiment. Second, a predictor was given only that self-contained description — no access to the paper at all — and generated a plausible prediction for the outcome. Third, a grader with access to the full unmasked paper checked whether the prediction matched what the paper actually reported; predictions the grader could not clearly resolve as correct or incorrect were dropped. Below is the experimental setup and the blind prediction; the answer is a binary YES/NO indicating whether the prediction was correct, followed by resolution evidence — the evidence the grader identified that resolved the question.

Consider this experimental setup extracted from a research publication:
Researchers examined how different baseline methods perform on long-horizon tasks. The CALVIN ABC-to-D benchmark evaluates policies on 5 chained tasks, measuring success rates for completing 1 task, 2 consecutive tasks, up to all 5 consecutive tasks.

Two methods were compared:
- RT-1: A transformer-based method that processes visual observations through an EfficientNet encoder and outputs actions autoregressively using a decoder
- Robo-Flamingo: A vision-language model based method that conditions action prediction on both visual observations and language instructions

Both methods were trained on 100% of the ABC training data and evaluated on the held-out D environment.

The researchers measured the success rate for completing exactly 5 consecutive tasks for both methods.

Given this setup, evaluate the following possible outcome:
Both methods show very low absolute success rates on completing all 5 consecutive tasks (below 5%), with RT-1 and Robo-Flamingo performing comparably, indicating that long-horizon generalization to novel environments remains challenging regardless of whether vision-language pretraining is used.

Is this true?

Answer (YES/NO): NO